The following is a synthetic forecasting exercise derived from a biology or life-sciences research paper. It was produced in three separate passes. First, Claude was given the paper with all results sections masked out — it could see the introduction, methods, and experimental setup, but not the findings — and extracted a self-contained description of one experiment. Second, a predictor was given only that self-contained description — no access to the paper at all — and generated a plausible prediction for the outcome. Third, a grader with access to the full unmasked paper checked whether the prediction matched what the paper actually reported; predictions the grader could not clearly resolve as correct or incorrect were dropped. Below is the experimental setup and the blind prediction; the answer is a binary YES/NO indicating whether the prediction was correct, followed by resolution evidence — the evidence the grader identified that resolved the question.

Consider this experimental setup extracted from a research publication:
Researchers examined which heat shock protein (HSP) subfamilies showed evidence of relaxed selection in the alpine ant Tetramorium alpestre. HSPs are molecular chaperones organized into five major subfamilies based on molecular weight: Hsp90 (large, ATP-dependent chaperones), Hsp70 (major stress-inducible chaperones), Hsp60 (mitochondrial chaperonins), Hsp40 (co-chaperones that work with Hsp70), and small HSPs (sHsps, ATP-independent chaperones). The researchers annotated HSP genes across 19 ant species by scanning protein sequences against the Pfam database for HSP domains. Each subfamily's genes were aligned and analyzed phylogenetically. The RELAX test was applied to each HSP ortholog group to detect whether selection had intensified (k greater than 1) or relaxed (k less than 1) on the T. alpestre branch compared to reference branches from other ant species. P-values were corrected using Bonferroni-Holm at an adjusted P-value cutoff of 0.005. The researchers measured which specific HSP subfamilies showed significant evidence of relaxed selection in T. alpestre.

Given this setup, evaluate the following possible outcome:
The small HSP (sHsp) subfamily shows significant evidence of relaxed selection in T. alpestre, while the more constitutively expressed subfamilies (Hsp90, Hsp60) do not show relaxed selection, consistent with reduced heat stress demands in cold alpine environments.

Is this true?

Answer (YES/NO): NO